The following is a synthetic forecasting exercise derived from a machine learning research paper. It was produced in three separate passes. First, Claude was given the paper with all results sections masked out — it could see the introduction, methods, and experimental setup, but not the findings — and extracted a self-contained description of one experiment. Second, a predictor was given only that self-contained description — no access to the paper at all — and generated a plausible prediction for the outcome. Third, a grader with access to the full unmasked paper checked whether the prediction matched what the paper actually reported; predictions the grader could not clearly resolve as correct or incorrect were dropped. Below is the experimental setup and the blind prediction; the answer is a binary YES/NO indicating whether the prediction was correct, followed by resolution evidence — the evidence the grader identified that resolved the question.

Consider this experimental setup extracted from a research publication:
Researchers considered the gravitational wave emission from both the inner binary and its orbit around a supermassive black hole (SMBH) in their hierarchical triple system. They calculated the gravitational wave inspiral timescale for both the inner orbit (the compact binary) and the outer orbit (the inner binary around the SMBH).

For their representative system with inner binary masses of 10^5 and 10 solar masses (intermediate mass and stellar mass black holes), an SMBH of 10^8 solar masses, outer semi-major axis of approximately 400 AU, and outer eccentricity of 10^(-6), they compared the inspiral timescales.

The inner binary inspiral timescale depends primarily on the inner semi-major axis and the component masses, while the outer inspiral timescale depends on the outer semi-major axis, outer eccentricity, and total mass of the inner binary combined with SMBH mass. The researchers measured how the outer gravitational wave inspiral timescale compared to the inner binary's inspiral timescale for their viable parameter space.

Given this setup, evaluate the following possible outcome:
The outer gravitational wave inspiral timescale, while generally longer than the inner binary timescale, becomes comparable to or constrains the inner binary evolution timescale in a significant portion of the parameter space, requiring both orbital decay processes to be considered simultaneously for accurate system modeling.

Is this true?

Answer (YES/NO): NO